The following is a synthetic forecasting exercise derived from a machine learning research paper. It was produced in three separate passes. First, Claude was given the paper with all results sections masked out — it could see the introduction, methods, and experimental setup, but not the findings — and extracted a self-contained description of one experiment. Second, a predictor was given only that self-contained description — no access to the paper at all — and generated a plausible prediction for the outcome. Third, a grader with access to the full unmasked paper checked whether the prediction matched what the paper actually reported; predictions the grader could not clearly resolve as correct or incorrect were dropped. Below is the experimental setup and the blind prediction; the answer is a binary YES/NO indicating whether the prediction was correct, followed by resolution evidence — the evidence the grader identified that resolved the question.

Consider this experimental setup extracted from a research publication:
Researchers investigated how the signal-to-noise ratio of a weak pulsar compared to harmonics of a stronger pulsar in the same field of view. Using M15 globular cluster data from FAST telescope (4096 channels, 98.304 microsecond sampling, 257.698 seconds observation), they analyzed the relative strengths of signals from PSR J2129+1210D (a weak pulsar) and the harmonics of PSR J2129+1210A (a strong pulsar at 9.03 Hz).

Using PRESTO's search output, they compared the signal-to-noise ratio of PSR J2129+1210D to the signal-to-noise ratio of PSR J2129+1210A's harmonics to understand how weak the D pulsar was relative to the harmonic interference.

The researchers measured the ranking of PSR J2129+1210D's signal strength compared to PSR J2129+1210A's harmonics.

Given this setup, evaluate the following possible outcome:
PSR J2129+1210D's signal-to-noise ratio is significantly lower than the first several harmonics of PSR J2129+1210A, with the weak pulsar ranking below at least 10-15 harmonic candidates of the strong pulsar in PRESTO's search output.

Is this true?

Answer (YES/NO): YES